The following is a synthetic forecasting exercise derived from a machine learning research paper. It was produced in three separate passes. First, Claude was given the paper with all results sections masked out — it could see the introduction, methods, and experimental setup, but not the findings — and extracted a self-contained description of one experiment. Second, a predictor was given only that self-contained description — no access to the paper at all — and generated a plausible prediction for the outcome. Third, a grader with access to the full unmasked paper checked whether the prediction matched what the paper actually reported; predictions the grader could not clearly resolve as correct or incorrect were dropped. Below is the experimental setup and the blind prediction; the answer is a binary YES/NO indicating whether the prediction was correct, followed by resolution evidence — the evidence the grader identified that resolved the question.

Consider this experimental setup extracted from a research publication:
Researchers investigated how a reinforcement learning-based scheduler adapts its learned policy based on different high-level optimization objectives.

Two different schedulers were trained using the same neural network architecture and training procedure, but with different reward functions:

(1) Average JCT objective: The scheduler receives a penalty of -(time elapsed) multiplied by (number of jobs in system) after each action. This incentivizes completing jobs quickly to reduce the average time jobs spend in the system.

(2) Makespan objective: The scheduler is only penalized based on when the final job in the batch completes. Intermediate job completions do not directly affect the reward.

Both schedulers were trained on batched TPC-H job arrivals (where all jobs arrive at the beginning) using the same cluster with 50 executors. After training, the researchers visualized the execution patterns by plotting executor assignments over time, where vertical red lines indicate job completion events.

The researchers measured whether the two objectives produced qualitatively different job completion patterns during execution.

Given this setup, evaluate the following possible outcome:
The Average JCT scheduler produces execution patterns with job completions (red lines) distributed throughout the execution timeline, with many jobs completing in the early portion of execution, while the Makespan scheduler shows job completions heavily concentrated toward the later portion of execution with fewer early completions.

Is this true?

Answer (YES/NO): YES